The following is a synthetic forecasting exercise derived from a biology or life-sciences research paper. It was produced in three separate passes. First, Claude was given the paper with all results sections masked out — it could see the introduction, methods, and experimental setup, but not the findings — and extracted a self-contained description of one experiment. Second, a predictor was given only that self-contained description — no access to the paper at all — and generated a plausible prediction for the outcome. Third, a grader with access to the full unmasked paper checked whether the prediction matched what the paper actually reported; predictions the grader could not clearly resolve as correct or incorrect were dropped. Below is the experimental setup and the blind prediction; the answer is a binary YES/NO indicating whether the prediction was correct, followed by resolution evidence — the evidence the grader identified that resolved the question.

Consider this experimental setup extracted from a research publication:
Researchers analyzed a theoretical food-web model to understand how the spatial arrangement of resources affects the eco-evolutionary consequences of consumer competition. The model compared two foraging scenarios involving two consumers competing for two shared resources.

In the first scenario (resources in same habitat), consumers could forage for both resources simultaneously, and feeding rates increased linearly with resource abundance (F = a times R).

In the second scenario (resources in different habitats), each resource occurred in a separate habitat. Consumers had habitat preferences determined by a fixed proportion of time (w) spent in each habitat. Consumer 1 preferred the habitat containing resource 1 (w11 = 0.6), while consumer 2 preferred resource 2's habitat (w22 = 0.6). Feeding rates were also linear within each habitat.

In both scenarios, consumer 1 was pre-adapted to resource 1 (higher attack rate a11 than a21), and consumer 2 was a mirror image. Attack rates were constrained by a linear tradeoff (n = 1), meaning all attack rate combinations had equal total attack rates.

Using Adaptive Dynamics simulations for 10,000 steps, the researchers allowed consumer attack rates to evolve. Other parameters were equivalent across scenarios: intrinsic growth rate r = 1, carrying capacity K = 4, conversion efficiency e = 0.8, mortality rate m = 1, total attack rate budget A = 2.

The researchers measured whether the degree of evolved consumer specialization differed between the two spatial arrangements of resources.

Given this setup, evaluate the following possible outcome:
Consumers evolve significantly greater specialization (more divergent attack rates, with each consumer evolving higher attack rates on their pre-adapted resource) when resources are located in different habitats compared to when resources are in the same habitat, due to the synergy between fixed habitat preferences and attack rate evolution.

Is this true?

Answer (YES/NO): YES